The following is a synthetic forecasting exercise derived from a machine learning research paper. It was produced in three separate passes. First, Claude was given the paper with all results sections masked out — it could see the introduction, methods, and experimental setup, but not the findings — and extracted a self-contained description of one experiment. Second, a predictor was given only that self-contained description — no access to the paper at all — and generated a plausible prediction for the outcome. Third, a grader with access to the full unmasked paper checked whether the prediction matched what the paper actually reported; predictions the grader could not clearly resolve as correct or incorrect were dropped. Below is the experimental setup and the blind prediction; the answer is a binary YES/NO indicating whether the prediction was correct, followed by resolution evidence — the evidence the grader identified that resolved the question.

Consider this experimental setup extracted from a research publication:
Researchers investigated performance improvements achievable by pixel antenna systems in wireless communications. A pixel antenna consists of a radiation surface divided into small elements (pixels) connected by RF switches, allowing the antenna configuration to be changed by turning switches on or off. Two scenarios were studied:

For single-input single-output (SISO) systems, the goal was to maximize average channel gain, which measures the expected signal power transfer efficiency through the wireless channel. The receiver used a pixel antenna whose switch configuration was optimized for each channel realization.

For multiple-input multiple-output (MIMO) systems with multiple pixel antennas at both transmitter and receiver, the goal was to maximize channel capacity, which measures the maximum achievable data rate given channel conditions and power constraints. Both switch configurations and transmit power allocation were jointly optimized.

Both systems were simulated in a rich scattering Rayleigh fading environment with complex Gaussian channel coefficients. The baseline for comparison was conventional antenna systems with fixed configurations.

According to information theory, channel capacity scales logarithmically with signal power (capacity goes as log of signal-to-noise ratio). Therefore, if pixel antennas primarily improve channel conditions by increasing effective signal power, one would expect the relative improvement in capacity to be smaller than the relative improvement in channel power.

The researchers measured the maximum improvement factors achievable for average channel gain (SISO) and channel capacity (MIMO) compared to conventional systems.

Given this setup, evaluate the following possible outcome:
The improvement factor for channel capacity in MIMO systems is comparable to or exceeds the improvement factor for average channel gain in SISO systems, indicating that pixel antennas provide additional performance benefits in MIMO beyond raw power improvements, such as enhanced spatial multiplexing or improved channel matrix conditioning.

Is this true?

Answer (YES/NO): NO